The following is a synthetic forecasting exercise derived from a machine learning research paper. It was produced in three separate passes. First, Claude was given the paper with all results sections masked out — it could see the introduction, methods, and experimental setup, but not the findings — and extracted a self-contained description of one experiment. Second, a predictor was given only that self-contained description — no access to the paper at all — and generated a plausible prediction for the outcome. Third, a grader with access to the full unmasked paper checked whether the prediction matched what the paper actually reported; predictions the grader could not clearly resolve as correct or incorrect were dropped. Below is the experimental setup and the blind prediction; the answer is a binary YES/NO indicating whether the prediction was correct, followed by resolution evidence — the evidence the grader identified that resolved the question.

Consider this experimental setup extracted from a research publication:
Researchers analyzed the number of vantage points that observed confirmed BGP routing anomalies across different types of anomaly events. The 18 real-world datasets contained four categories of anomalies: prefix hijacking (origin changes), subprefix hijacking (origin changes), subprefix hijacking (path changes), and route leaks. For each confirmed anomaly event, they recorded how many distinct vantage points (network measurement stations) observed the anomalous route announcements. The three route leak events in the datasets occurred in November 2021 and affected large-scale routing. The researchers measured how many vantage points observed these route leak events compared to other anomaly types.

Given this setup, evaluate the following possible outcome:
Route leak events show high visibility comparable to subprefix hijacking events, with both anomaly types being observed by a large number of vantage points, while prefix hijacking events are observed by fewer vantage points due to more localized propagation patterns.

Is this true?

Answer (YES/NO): NO